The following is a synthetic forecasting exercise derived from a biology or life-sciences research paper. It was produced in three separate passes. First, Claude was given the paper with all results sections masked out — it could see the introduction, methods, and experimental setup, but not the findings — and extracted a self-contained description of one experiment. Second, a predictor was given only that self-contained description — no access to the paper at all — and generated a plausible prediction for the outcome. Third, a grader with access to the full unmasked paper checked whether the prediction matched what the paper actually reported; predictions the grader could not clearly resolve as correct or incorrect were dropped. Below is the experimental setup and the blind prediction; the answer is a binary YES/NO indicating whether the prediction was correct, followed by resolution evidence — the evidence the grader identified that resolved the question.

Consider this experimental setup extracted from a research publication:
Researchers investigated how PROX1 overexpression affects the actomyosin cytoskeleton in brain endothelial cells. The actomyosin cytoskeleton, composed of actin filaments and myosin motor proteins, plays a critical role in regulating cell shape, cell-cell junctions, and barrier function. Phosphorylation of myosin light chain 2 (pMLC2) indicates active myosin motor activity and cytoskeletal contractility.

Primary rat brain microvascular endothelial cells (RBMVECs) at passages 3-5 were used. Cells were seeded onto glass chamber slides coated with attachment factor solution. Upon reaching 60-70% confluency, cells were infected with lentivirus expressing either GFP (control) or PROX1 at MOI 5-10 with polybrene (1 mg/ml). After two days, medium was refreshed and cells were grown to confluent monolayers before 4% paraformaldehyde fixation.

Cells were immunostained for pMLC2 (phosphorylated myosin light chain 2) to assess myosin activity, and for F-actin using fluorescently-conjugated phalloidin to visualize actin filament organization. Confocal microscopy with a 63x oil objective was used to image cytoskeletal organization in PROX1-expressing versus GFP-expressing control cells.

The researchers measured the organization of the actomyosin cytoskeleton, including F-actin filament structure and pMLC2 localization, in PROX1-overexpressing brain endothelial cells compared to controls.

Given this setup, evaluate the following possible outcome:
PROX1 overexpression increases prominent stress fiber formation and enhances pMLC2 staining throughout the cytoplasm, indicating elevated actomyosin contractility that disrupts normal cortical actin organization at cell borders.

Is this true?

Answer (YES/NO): NO